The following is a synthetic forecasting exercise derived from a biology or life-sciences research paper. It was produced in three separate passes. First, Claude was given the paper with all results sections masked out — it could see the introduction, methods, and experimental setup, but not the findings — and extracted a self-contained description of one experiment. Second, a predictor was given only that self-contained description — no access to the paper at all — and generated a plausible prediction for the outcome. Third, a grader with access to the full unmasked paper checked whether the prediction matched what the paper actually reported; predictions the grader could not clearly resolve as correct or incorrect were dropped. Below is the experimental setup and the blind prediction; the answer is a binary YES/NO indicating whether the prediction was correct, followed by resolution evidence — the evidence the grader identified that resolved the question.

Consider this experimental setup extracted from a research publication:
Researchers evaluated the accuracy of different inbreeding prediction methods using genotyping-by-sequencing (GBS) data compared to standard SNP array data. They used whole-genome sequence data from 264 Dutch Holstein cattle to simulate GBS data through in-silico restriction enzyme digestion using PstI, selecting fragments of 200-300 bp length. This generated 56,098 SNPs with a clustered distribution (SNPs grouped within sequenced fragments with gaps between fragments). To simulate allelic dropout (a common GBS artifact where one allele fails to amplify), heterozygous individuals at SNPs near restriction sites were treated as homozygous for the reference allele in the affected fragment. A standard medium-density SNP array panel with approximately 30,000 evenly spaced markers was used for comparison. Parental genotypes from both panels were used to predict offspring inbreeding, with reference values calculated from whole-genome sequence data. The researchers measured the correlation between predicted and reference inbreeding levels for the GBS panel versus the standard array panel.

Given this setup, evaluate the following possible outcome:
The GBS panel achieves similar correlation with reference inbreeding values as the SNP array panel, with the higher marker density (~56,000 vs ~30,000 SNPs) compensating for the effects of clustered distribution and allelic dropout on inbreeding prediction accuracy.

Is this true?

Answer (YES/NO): NO